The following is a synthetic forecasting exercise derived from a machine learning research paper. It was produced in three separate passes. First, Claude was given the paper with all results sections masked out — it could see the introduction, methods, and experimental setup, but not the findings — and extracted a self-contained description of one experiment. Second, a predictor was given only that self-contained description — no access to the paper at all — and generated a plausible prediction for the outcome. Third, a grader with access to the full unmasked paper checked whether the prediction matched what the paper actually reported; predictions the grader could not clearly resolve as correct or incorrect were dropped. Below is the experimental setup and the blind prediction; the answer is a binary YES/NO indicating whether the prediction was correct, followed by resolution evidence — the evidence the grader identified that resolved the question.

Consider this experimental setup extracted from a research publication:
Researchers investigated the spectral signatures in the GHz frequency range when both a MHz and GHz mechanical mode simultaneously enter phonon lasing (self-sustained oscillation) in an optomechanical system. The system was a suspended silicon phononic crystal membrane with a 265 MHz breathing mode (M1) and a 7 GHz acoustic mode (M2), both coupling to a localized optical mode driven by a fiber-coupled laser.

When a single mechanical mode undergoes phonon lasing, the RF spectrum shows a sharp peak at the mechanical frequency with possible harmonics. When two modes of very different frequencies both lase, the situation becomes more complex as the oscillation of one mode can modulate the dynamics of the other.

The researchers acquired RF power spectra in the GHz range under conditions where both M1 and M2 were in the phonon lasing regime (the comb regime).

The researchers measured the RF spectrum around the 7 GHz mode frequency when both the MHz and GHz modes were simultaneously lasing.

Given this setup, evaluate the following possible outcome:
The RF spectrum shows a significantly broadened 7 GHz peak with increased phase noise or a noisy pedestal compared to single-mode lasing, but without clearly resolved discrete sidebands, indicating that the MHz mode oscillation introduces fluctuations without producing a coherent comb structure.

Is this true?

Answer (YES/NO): NO